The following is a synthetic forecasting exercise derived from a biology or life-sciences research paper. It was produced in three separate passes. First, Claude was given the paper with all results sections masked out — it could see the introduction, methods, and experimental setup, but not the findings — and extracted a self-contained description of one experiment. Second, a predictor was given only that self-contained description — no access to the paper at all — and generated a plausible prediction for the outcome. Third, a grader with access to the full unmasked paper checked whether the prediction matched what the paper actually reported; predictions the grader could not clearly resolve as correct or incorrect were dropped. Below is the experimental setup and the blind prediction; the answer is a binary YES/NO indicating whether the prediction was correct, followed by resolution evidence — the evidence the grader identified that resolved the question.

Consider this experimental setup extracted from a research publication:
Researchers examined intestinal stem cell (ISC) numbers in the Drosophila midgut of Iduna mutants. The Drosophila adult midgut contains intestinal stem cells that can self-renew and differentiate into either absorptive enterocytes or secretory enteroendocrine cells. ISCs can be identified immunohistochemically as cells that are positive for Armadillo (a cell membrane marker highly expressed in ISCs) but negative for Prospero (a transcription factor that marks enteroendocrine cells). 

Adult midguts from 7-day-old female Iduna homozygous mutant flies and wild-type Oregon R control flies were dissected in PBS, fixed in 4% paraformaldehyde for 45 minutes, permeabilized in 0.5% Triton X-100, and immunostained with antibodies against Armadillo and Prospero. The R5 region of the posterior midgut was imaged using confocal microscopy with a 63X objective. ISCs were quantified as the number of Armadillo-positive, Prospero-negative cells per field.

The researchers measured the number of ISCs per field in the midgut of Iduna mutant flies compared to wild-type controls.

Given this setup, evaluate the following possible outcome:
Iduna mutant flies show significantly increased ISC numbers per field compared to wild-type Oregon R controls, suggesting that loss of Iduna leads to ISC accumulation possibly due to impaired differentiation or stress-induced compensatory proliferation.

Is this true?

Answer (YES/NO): YES